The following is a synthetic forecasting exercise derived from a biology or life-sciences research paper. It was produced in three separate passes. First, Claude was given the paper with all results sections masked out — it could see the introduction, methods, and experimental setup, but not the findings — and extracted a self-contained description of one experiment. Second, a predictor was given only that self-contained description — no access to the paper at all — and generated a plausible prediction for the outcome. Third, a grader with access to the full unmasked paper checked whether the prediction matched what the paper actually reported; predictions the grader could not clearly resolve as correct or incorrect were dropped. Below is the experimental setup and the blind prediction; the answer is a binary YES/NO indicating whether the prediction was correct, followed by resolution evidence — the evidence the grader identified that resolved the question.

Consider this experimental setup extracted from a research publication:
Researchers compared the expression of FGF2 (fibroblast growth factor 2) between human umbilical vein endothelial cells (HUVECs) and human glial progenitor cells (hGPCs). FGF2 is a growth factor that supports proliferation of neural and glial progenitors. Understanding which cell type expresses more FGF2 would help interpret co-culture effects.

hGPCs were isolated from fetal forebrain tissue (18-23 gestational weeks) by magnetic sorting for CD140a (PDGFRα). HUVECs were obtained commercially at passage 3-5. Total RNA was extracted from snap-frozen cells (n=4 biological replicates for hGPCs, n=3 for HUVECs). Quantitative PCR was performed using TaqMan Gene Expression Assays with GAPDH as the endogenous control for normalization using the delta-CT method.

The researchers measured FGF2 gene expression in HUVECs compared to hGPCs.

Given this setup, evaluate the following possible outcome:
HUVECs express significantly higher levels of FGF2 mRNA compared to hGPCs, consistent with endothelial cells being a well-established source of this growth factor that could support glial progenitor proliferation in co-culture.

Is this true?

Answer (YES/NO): NO